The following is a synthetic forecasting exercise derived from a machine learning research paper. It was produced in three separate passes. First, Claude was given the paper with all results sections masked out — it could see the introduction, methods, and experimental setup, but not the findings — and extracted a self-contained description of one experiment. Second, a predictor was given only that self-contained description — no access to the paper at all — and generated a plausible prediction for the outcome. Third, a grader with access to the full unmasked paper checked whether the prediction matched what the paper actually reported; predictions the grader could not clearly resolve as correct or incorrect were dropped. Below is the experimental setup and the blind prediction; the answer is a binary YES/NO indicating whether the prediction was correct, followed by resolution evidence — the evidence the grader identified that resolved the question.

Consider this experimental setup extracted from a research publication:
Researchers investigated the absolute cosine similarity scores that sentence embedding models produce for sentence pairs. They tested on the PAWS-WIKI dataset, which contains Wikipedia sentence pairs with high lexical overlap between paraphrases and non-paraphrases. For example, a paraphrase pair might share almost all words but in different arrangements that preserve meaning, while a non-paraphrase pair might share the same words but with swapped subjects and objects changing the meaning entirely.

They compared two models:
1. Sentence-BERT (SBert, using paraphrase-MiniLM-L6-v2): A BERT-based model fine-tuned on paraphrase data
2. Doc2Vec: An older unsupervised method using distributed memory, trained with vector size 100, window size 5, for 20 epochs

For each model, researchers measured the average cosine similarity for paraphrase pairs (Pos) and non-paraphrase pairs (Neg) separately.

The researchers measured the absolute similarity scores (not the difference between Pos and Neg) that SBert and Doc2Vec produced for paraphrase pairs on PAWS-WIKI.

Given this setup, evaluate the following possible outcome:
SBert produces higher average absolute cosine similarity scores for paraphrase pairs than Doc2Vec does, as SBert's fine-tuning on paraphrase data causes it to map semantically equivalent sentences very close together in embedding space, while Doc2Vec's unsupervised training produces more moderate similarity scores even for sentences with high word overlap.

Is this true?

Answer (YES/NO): YES